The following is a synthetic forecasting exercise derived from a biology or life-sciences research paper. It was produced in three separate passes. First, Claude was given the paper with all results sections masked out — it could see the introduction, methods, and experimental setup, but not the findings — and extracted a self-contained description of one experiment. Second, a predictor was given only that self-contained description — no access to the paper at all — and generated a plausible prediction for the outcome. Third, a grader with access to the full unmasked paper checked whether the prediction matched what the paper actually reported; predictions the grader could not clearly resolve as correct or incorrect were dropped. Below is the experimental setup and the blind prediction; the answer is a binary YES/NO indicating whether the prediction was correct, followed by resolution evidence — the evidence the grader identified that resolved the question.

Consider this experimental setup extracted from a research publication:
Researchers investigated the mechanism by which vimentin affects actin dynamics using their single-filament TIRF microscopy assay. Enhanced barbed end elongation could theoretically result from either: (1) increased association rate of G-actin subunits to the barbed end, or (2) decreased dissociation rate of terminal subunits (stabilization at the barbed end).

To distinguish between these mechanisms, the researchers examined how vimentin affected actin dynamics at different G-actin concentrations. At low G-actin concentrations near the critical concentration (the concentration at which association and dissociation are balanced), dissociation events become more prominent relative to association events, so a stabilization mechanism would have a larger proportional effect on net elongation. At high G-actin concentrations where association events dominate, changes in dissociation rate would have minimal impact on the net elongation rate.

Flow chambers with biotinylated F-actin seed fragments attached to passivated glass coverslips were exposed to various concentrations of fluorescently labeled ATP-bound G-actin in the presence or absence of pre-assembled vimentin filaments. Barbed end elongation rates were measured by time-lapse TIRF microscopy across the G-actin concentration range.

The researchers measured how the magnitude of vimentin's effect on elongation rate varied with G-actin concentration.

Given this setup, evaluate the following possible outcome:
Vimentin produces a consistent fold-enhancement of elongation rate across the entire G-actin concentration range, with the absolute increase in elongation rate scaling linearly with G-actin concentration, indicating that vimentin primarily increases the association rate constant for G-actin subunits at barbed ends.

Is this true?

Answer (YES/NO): NO